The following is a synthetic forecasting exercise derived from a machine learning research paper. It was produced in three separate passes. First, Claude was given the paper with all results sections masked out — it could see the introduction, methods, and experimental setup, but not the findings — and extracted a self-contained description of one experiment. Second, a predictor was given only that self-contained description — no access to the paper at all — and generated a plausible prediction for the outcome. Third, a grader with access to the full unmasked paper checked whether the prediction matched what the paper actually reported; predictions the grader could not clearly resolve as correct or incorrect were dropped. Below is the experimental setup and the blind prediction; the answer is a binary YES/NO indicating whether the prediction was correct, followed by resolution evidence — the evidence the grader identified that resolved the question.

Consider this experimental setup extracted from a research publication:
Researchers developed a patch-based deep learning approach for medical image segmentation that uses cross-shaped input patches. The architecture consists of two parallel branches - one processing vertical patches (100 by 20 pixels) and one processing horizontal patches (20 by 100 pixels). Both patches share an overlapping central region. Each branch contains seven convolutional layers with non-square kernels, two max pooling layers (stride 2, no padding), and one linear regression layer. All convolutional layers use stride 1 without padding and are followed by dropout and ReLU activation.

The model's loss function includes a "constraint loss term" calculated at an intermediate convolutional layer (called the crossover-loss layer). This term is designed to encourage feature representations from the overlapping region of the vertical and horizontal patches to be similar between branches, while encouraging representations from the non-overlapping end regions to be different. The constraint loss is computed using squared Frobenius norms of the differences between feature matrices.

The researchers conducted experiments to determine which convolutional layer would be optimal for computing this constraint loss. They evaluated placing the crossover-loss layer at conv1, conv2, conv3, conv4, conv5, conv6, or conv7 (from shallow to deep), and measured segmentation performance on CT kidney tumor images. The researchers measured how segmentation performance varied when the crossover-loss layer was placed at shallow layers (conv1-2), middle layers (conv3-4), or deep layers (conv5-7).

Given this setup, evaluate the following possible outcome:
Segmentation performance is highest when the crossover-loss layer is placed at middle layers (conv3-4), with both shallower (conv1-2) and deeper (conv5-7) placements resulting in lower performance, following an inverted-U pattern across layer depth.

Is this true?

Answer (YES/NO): YES